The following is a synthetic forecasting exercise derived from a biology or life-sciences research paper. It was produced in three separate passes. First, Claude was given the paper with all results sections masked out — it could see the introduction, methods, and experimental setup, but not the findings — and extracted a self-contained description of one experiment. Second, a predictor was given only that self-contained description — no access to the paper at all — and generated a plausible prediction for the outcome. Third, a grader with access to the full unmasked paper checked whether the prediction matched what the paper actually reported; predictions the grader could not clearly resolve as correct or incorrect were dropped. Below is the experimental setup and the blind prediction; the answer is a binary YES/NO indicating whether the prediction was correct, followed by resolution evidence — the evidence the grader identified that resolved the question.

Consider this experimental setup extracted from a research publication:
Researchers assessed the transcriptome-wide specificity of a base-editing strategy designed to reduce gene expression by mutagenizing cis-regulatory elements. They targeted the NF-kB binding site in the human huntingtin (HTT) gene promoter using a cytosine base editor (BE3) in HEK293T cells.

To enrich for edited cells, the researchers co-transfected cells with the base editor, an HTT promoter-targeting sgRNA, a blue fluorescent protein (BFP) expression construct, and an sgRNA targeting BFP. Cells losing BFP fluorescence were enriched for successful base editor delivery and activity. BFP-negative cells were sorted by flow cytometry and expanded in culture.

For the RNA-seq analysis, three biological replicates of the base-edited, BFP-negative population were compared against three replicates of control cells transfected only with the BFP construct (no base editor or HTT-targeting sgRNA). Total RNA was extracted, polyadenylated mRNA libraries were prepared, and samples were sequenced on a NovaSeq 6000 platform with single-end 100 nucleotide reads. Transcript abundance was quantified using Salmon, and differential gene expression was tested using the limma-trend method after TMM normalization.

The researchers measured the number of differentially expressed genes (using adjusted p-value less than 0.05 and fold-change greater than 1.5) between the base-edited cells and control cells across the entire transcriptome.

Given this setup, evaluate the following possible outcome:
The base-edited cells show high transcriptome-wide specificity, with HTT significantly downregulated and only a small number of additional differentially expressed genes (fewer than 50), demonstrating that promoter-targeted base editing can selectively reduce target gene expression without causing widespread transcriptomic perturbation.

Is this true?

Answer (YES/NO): YES